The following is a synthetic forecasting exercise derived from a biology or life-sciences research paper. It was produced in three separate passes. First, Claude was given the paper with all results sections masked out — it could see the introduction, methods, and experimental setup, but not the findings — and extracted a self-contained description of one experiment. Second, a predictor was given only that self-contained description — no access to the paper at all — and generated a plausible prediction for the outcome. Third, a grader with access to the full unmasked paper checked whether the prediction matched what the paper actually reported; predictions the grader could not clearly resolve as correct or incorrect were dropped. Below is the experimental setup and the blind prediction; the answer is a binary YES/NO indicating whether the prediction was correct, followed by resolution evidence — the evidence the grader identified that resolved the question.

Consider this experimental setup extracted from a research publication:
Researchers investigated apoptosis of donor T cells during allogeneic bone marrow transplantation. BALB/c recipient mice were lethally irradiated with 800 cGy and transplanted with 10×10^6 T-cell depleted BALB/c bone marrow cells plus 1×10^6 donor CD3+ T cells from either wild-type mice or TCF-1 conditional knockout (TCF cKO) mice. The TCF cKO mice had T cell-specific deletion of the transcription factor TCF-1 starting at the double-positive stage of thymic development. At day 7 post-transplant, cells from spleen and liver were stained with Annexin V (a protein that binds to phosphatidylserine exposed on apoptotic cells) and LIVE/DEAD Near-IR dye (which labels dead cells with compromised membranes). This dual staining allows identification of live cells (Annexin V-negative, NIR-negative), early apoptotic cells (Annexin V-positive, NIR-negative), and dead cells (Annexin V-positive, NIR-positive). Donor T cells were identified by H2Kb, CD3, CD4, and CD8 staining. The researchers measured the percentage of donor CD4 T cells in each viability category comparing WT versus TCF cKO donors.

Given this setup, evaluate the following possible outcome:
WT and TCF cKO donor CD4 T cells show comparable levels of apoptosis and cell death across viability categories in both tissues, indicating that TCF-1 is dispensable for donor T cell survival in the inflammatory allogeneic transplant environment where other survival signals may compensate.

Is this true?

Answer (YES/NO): NO